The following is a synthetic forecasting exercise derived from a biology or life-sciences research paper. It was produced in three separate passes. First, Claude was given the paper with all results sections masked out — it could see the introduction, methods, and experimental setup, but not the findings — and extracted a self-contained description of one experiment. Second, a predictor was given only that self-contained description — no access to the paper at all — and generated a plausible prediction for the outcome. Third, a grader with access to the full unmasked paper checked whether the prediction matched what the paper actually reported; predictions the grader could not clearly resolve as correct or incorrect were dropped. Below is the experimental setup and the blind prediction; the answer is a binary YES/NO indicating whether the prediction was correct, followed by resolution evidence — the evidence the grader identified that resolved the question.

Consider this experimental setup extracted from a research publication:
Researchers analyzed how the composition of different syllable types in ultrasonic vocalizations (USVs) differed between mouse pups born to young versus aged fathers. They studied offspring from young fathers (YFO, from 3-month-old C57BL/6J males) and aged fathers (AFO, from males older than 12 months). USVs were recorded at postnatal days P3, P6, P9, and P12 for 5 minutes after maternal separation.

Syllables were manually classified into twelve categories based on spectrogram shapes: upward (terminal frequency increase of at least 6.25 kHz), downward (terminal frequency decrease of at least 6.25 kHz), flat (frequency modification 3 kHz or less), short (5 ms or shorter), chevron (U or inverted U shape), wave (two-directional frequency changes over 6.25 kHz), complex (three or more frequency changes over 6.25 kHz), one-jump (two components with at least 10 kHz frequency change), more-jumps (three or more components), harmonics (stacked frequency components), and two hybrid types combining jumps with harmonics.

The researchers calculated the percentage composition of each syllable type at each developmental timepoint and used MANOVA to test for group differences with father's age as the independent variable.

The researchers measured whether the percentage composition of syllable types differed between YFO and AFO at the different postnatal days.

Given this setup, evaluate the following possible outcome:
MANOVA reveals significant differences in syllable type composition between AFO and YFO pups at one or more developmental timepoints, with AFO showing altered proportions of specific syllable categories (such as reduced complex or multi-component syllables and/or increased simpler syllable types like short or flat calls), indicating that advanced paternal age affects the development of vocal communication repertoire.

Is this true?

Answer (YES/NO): YES